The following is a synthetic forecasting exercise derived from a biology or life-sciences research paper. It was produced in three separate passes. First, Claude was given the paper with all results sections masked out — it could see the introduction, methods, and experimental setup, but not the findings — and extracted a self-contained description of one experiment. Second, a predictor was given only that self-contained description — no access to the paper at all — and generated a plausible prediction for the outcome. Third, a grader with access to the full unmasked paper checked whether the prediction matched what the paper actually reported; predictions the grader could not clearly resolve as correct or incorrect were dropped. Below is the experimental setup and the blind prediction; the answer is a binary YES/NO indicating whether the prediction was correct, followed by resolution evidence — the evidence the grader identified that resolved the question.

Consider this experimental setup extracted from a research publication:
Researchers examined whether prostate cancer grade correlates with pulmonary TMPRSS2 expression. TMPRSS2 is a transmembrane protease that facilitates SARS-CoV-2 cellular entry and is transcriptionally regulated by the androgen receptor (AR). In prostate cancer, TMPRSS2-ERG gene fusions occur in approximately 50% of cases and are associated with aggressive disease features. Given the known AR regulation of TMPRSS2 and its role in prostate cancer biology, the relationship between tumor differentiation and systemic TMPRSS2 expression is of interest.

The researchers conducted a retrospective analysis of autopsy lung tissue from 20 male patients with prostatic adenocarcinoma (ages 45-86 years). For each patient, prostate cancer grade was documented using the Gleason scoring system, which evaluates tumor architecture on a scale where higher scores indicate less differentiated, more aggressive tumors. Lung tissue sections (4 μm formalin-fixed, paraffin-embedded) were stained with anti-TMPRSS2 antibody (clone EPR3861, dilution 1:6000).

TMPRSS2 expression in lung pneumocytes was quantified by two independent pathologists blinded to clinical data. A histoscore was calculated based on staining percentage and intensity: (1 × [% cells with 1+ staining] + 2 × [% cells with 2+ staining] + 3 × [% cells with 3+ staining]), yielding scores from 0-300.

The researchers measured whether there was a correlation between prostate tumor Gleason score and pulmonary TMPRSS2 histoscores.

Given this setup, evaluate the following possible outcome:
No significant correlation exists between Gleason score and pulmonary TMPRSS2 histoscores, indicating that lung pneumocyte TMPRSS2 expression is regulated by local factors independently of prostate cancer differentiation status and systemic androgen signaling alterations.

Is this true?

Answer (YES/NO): NO